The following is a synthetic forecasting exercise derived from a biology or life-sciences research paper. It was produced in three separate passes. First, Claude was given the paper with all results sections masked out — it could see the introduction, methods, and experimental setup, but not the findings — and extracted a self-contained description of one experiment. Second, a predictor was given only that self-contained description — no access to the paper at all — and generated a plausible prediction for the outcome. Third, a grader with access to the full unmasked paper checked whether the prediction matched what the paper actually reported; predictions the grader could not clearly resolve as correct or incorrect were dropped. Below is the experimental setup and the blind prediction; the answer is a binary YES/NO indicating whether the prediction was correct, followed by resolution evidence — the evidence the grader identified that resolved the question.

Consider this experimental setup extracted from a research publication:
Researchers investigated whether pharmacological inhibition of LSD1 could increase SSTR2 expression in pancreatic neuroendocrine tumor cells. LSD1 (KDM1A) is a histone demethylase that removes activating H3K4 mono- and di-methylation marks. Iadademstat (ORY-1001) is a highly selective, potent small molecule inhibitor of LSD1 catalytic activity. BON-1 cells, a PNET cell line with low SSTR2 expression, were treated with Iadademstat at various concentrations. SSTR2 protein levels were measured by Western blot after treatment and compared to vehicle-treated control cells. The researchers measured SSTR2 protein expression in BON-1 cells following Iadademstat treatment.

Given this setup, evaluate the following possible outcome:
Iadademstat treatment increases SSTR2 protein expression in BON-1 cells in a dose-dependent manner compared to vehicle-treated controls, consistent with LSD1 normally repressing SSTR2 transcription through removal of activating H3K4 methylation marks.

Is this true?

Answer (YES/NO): NO